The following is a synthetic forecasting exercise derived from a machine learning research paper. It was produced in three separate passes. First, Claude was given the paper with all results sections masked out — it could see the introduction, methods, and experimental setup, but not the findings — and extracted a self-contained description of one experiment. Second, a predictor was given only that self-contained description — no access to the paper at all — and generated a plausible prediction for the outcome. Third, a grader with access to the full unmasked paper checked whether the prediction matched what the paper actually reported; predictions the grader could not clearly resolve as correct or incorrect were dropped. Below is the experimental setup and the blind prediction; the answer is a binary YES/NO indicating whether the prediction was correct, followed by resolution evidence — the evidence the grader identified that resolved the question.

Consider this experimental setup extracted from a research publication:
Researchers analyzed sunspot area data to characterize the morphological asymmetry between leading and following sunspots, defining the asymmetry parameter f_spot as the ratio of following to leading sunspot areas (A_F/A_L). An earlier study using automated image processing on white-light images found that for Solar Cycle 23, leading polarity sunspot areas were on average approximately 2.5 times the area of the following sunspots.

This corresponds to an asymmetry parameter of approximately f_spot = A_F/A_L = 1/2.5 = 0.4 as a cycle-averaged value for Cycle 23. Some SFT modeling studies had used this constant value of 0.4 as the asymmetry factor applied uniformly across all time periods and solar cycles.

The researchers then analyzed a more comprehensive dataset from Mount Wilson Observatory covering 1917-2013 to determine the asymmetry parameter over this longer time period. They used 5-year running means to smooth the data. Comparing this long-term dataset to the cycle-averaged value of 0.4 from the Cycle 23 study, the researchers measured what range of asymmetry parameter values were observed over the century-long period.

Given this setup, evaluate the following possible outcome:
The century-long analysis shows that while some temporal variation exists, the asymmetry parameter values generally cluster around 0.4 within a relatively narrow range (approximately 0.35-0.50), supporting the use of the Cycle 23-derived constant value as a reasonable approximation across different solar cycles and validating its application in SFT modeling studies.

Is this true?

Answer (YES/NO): NO